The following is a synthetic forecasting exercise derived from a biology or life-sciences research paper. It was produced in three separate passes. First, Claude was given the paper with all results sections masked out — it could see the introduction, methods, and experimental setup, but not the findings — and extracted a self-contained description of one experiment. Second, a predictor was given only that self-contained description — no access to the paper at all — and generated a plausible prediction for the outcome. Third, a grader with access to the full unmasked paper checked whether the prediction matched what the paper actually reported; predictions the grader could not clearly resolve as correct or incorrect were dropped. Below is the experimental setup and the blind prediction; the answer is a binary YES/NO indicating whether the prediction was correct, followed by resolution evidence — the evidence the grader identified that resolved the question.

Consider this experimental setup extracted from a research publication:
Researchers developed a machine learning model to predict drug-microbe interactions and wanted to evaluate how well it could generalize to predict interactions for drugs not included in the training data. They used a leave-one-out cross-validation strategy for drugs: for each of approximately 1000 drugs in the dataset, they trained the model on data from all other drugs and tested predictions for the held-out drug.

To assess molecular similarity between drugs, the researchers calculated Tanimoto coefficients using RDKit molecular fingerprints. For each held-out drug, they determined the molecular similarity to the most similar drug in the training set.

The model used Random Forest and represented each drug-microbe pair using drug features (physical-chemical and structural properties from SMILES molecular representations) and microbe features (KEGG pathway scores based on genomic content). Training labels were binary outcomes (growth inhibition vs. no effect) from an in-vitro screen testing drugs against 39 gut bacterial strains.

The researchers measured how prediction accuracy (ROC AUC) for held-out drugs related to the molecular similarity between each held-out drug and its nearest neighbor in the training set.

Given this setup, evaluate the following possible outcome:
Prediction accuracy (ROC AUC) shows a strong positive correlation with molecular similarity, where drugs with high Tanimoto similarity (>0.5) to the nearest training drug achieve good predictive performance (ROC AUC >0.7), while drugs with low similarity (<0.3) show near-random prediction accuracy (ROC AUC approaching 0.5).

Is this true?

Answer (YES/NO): NO